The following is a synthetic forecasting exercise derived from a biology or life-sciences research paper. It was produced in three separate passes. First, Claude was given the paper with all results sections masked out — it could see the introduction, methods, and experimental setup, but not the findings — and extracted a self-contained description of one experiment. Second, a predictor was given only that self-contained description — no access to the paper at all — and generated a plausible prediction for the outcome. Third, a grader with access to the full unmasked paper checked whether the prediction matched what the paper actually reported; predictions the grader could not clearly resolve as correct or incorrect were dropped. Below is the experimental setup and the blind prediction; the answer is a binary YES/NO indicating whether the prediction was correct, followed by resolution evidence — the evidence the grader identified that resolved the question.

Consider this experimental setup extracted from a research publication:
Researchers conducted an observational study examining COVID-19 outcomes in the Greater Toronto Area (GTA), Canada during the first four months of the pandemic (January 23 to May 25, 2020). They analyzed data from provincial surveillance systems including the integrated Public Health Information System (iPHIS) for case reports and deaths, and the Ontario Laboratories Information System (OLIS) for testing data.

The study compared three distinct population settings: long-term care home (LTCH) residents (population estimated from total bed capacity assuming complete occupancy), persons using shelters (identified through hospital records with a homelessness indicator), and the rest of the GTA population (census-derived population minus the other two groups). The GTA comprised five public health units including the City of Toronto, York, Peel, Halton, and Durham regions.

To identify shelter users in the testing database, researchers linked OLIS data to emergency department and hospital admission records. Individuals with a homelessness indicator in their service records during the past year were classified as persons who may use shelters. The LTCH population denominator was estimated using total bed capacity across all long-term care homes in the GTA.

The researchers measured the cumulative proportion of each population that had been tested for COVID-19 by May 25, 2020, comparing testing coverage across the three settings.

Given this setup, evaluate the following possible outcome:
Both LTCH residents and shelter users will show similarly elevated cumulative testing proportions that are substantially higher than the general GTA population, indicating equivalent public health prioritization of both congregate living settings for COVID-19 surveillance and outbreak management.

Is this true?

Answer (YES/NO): NO